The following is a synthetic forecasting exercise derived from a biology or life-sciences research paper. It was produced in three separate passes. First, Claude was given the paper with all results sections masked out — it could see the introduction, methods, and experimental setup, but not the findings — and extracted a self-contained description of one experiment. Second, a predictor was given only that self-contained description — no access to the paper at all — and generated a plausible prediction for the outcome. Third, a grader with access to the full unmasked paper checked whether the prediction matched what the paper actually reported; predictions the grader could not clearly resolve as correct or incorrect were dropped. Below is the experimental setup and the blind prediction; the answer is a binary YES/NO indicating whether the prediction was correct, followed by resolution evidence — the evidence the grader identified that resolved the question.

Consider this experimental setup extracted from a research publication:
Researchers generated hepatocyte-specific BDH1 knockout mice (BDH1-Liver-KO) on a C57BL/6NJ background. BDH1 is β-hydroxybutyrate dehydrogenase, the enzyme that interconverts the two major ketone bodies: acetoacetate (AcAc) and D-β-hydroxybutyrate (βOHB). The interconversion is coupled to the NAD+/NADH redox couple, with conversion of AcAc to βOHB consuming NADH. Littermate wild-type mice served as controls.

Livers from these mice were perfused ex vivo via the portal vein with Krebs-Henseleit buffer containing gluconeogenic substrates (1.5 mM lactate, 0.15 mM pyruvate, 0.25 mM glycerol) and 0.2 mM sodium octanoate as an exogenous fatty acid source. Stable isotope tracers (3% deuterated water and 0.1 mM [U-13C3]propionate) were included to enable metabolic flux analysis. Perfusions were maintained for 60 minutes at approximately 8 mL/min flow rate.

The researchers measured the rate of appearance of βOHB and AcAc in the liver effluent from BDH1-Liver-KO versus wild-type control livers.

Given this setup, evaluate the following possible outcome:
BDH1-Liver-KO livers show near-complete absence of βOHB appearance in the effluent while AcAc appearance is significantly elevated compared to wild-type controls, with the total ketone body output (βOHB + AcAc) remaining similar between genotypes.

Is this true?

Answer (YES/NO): YES